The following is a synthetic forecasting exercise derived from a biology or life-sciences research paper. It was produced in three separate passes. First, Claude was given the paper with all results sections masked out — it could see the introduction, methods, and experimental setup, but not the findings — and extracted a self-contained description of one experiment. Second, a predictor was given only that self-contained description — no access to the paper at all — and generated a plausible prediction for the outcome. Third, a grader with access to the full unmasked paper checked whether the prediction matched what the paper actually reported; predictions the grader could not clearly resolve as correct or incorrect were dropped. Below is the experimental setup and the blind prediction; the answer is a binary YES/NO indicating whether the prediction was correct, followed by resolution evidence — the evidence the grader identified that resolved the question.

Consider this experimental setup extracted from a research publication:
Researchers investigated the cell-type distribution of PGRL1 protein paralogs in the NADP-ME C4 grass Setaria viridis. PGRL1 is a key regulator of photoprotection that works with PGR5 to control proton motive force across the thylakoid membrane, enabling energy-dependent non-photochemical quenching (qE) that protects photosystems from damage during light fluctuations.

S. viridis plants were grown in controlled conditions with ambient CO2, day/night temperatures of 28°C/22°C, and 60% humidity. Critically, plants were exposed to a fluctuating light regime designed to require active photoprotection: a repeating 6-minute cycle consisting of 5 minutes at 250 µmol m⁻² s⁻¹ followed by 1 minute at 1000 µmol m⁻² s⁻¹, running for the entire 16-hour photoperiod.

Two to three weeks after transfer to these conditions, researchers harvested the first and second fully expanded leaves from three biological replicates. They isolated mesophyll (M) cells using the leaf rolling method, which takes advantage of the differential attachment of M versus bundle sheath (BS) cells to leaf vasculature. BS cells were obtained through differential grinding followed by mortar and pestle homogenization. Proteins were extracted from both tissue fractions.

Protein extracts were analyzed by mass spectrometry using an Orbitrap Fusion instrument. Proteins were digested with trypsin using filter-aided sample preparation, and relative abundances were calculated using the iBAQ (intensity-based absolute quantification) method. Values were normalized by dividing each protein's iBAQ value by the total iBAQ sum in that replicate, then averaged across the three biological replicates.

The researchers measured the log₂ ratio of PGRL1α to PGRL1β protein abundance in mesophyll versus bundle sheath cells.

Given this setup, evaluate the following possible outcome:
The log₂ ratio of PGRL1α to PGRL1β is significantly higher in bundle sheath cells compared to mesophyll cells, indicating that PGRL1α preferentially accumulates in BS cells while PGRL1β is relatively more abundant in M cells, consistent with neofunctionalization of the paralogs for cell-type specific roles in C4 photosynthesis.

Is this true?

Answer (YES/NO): NO